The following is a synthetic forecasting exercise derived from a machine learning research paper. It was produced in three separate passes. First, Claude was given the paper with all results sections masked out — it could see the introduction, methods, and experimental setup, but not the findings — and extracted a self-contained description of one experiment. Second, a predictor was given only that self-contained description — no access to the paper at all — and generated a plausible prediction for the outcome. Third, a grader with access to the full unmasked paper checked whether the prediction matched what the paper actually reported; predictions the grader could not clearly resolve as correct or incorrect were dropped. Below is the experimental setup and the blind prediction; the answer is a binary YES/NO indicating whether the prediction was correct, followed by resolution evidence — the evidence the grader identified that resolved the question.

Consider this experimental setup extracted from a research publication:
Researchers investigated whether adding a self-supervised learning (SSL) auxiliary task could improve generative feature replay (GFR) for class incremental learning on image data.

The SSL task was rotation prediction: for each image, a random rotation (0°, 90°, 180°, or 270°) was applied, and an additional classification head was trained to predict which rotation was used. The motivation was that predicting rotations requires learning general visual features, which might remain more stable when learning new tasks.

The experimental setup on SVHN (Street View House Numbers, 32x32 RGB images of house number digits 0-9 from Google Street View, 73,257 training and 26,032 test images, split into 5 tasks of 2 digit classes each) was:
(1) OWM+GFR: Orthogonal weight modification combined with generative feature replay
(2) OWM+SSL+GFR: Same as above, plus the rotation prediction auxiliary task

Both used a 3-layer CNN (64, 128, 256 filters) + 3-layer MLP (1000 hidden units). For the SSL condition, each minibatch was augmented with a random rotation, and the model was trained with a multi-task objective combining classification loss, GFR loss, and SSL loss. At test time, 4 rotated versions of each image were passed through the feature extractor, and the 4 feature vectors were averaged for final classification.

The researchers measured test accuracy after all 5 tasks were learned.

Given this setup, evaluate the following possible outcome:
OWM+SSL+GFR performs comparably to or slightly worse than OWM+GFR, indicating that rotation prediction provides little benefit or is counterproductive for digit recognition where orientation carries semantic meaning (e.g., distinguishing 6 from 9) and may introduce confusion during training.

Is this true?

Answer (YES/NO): NO